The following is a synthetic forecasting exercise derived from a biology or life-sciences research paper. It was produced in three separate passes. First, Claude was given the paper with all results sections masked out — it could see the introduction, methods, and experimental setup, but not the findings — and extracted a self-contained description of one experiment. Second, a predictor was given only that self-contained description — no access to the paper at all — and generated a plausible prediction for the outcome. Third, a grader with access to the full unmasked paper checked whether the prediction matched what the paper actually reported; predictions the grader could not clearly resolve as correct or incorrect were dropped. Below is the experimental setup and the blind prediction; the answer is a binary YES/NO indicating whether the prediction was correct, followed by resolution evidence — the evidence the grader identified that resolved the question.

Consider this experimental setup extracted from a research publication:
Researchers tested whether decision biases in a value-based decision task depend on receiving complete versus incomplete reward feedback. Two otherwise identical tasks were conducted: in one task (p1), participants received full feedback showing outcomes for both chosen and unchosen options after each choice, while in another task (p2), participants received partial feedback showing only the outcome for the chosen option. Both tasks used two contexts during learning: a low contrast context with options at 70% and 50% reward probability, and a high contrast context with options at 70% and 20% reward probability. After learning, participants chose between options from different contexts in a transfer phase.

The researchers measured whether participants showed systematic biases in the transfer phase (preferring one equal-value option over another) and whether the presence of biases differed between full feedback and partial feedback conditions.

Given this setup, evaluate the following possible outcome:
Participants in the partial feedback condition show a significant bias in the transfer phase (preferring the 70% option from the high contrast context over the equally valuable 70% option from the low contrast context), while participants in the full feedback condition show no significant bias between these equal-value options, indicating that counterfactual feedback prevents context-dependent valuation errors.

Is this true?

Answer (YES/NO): NO